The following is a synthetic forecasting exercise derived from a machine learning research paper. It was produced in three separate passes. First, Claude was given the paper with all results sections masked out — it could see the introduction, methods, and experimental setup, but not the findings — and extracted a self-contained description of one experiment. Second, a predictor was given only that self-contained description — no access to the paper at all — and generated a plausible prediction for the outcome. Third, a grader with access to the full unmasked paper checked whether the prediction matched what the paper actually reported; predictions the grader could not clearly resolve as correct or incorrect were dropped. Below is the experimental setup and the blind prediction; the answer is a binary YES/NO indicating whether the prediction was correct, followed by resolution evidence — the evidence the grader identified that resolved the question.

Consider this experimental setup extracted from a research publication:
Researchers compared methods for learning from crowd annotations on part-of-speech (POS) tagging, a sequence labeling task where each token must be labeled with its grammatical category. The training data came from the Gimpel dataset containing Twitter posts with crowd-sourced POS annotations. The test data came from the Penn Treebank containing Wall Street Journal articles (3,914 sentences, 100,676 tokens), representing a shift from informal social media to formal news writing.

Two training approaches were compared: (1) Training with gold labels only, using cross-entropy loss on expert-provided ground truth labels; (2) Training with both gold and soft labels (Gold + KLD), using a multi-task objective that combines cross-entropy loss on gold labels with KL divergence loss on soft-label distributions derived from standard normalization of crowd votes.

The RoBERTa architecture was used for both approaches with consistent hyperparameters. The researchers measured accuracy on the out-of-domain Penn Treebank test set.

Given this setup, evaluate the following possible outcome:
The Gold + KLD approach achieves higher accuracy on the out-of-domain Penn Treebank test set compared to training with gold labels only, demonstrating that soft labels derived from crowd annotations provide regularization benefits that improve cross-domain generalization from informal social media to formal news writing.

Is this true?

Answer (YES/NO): NO